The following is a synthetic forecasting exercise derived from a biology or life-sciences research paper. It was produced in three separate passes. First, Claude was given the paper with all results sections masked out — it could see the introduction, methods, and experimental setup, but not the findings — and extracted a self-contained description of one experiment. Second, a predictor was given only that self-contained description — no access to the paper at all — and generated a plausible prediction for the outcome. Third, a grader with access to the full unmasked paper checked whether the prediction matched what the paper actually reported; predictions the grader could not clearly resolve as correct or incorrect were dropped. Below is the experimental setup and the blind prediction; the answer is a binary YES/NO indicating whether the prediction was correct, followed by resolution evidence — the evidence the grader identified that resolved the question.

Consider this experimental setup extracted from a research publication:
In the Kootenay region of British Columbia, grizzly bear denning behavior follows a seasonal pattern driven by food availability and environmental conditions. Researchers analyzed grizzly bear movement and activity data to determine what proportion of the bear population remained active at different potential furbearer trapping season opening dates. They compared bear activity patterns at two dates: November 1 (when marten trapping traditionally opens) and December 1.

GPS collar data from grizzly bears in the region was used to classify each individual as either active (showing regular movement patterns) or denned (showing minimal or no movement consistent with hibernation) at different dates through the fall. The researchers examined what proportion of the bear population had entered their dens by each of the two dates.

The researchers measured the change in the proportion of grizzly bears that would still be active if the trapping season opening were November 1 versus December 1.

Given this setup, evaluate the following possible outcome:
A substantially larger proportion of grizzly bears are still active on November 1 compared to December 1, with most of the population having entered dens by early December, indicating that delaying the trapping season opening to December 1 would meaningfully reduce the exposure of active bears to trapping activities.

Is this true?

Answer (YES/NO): YES